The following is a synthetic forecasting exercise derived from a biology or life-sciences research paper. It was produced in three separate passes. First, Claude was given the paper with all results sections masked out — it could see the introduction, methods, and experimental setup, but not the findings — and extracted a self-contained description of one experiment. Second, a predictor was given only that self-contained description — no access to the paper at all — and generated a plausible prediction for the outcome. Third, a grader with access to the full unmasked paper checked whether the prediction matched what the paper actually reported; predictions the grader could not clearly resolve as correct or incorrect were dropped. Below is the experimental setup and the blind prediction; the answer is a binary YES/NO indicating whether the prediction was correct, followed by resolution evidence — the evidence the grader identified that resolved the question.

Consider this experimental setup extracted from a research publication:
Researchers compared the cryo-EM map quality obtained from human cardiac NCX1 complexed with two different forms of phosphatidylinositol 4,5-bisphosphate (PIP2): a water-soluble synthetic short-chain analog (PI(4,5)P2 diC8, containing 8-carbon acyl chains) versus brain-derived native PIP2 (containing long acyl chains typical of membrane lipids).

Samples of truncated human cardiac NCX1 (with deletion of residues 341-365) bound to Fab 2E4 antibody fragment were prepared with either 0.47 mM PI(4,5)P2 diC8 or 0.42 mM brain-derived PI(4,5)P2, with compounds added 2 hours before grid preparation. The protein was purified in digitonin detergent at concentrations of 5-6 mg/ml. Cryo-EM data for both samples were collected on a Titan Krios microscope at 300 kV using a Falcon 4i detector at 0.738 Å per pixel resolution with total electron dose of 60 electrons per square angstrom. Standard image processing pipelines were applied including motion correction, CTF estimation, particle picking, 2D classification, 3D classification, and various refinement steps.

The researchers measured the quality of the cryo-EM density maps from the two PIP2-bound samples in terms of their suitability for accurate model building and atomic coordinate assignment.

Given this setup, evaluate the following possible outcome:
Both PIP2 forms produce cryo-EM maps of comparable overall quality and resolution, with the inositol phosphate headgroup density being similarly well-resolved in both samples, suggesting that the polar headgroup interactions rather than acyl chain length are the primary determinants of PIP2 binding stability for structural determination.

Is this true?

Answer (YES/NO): NO